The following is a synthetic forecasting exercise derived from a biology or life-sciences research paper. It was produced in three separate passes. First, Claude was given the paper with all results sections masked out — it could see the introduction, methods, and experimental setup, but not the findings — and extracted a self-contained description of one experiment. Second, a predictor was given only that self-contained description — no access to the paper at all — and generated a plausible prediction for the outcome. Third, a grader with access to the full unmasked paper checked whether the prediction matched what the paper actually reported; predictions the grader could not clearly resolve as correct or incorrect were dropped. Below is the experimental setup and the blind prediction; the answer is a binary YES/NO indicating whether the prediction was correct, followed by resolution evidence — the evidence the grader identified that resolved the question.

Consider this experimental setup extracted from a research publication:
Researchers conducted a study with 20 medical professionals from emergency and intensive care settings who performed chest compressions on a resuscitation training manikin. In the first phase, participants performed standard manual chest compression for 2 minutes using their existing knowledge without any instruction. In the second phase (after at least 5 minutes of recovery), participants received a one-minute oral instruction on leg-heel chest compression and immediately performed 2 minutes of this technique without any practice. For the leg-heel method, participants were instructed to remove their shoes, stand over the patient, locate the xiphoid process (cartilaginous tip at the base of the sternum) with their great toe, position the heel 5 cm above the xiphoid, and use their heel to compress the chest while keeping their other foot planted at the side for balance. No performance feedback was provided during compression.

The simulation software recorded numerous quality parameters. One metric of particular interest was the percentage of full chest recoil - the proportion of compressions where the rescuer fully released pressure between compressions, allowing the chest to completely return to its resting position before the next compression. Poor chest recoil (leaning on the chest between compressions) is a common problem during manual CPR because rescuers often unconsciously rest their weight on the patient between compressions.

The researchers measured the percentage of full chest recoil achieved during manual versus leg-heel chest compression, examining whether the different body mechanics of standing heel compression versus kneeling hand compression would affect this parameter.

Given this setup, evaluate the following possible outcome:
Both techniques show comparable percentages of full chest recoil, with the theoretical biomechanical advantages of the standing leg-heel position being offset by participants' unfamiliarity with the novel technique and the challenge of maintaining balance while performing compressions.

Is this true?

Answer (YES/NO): NO